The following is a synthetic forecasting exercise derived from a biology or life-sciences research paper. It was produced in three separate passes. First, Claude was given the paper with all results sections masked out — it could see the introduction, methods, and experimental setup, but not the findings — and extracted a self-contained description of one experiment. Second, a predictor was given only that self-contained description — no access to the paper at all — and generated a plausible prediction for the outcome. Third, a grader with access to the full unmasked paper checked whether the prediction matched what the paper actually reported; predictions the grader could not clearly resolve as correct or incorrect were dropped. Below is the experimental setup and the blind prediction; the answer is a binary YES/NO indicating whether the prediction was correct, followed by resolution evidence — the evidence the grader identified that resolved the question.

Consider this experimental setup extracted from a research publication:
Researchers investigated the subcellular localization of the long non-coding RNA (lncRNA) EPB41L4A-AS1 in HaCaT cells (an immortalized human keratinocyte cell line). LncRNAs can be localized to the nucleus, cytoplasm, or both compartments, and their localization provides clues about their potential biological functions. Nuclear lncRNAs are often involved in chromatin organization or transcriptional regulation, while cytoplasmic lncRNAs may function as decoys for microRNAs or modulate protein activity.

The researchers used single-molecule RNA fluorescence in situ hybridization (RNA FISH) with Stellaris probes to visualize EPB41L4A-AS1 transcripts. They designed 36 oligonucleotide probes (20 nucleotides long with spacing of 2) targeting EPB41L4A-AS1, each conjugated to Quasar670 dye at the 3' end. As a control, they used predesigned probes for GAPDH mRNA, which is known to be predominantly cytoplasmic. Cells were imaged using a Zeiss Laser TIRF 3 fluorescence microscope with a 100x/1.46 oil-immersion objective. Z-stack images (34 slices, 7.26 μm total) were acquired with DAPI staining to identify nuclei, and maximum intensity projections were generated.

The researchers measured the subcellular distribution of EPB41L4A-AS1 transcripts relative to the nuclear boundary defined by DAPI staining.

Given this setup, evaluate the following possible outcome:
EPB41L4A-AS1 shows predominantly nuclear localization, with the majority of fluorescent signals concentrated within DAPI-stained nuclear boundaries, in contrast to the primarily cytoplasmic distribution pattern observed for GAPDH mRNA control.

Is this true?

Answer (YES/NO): NO